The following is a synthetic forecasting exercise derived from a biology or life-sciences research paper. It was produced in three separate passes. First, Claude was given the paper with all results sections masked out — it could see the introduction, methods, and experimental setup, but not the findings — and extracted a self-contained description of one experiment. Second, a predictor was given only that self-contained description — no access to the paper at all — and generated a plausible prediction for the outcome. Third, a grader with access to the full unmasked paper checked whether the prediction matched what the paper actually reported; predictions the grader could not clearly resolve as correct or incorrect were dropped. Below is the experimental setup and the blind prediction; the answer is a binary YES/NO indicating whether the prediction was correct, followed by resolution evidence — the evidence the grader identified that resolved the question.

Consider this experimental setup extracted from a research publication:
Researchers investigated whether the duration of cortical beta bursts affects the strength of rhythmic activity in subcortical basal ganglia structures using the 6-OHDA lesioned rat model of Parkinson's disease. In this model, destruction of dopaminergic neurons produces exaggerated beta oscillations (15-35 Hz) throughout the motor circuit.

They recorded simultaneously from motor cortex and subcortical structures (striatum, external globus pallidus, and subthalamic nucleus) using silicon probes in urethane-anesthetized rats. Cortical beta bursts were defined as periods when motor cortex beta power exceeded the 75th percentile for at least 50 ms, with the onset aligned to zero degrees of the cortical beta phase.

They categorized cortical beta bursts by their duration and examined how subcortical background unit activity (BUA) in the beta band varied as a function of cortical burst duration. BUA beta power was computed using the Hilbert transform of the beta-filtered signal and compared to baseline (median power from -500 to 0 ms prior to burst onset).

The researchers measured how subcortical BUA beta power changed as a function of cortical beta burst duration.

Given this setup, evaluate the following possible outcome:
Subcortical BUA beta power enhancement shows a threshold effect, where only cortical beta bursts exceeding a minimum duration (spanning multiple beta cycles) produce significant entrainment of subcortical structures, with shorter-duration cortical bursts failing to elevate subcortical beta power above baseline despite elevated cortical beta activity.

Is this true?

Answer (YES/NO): NO